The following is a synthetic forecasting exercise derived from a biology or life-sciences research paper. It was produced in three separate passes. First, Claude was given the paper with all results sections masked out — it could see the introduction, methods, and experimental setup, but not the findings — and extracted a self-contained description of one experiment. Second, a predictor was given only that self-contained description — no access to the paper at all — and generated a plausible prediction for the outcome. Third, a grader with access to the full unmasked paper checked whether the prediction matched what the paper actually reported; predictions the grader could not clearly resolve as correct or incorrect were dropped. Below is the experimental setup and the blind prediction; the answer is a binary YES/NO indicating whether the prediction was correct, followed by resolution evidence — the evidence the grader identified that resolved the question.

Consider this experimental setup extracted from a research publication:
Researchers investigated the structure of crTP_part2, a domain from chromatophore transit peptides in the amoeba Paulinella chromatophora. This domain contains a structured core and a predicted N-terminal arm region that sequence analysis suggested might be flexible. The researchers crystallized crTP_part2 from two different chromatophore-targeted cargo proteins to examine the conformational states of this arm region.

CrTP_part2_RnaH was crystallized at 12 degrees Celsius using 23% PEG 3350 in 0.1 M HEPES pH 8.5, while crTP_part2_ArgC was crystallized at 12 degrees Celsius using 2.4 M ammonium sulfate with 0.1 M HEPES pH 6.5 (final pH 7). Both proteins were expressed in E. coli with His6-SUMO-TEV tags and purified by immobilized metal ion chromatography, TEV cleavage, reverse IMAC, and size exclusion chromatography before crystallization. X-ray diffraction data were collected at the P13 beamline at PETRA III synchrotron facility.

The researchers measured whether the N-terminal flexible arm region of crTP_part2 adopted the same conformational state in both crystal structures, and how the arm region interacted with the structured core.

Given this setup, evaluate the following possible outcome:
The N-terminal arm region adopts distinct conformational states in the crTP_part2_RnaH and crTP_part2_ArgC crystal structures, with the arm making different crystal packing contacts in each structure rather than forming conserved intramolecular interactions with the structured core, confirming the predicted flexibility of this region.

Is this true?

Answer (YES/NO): NO